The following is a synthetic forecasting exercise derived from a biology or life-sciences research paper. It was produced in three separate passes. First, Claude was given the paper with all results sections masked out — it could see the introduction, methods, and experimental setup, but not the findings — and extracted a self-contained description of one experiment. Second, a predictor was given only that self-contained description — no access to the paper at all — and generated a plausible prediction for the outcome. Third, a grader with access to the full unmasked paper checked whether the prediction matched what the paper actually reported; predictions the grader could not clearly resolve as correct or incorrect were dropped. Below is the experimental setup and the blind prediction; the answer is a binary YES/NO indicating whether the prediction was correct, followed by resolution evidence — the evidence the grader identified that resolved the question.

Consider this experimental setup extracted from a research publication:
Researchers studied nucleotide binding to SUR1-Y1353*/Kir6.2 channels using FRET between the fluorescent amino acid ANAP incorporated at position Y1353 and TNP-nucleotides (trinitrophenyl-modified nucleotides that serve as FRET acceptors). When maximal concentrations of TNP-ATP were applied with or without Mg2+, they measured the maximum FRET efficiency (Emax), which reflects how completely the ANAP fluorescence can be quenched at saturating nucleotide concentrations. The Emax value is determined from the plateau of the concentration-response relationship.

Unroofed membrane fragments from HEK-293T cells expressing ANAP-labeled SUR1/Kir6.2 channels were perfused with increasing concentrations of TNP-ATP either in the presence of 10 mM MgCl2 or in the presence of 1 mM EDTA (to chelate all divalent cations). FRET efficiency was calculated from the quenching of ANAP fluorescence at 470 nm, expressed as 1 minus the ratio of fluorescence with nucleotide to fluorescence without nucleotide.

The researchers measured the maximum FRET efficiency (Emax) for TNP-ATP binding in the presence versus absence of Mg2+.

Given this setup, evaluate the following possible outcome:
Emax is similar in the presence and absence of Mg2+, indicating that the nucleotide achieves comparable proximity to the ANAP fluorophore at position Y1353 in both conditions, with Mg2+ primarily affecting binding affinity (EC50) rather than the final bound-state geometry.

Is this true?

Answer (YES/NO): NO